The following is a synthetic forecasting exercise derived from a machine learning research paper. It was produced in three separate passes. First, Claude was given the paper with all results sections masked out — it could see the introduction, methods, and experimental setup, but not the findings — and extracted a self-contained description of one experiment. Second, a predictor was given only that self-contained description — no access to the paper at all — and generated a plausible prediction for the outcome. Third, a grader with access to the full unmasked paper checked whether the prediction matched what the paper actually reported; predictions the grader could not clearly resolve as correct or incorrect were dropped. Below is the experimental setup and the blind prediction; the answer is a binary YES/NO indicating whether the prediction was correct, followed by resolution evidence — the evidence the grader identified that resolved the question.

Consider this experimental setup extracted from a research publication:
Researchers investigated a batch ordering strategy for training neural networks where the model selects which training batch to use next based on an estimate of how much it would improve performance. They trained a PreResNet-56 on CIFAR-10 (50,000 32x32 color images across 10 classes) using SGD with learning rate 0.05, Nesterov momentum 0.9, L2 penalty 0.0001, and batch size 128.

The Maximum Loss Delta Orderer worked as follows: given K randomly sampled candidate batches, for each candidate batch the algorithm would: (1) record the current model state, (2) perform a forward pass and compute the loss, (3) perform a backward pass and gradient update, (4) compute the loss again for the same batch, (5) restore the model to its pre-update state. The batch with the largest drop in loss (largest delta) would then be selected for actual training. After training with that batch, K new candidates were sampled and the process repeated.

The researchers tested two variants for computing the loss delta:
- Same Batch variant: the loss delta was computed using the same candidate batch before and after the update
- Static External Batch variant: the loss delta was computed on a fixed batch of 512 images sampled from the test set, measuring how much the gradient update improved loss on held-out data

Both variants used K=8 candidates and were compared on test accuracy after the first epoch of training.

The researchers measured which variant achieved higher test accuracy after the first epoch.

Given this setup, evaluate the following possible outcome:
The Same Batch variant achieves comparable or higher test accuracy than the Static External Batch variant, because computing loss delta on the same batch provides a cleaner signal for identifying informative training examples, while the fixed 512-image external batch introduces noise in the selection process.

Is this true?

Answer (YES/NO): NO